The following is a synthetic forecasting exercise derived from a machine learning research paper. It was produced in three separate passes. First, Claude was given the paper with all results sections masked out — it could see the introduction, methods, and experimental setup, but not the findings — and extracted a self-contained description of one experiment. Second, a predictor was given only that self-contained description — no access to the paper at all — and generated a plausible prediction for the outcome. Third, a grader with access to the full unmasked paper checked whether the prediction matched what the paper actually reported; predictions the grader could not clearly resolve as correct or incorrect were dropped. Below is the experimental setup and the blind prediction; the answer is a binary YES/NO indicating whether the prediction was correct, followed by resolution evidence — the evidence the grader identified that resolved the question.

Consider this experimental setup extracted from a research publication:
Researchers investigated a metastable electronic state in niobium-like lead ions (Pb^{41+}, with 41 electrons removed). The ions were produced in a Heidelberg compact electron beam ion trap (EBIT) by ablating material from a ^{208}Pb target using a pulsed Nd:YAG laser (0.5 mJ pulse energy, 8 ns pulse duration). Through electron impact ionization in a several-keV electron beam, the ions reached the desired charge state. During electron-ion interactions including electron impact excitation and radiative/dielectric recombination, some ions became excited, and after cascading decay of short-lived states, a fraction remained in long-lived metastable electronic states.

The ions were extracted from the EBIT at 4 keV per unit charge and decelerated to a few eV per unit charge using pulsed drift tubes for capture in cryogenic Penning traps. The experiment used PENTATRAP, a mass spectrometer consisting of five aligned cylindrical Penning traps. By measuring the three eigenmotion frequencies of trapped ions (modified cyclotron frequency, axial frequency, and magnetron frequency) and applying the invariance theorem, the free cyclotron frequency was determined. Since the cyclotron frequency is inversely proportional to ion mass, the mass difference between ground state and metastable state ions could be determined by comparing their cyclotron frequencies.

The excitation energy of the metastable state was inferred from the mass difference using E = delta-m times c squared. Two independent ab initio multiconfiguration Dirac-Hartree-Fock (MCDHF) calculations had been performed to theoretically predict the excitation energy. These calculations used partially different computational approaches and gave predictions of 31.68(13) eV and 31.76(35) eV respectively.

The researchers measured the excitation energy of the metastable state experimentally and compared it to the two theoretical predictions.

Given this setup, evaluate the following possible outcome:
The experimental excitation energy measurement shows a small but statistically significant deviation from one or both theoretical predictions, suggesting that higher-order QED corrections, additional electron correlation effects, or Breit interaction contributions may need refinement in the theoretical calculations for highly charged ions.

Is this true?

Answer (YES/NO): NO